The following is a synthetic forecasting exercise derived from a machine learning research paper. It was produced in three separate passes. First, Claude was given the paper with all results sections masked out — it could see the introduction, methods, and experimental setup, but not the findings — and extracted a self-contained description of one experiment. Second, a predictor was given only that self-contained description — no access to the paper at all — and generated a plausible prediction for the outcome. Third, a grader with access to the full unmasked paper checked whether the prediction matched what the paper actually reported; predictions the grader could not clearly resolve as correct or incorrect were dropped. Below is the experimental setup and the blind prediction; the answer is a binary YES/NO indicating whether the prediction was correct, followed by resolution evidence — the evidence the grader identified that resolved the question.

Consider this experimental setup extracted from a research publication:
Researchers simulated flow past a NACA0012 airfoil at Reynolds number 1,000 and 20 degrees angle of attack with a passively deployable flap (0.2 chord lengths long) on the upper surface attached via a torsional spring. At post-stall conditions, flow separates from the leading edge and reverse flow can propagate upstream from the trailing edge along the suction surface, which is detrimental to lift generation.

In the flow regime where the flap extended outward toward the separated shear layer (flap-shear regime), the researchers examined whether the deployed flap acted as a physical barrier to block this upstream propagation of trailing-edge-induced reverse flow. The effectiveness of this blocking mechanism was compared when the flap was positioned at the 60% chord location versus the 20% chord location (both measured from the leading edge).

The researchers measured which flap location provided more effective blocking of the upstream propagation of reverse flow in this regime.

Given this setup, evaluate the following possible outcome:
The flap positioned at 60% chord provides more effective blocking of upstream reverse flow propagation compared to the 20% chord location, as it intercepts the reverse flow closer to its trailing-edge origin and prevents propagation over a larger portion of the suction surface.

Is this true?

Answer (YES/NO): YES